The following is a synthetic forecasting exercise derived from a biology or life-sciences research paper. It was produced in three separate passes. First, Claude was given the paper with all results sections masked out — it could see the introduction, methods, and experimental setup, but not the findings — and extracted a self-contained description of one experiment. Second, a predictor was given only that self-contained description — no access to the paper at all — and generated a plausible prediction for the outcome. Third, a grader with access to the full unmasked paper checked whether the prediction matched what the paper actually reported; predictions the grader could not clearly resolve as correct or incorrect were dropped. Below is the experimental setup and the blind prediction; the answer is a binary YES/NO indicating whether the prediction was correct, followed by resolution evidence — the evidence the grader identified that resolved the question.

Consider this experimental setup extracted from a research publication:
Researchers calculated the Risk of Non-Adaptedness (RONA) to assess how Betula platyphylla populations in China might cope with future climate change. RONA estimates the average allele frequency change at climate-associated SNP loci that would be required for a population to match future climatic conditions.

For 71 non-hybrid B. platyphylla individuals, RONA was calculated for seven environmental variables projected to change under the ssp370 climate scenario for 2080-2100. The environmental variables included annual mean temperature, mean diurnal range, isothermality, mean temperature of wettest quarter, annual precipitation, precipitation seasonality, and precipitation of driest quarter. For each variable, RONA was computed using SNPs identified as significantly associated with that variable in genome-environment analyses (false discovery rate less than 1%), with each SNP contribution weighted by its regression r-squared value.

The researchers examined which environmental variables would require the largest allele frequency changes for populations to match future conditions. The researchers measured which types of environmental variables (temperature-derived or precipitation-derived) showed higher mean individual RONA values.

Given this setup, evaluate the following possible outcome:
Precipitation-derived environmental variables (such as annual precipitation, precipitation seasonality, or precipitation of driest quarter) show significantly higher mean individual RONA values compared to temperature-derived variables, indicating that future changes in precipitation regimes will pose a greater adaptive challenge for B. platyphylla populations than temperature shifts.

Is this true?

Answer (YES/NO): NO